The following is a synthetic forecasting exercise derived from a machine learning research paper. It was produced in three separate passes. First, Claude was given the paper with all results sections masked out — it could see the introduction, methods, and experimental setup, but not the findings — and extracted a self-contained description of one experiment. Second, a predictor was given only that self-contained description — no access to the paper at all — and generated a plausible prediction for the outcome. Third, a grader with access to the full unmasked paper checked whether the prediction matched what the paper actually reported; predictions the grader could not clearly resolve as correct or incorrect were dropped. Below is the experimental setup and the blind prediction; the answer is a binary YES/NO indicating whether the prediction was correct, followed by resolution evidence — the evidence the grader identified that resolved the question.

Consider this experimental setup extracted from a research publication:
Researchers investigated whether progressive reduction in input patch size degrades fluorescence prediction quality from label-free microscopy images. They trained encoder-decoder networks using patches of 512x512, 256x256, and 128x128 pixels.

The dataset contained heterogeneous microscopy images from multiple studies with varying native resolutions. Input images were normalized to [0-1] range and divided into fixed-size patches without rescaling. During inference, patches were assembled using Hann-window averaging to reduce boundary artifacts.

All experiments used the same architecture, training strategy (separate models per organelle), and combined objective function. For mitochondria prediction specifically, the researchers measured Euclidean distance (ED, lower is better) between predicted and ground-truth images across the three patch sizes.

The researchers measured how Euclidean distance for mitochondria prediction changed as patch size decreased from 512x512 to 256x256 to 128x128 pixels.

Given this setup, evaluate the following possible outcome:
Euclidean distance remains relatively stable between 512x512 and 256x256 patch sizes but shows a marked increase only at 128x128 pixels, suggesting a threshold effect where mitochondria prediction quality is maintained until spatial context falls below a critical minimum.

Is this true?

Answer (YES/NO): NO